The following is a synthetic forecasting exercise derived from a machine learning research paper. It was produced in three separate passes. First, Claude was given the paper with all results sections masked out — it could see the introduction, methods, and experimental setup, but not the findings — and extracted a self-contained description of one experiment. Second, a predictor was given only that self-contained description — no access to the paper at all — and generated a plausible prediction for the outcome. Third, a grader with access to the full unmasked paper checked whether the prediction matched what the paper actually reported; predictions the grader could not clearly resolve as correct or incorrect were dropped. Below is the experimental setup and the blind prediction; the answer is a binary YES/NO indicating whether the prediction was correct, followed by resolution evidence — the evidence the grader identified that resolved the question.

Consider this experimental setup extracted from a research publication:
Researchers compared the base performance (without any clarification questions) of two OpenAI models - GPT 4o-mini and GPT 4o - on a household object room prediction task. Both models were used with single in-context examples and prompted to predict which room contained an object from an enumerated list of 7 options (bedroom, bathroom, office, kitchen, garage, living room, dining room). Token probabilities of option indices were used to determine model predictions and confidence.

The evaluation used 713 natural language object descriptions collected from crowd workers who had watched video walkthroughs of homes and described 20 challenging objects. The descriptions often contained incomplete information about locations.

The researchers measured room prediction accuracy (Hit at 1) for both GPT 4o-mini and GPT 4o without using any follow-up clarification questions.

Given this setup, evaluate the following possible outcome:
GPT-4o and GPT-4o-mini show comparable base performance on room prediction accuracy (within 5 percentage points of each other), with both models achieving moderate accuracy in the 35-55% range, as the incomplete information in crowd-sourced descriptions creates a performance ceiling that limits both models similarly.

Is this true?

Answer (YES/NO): NO